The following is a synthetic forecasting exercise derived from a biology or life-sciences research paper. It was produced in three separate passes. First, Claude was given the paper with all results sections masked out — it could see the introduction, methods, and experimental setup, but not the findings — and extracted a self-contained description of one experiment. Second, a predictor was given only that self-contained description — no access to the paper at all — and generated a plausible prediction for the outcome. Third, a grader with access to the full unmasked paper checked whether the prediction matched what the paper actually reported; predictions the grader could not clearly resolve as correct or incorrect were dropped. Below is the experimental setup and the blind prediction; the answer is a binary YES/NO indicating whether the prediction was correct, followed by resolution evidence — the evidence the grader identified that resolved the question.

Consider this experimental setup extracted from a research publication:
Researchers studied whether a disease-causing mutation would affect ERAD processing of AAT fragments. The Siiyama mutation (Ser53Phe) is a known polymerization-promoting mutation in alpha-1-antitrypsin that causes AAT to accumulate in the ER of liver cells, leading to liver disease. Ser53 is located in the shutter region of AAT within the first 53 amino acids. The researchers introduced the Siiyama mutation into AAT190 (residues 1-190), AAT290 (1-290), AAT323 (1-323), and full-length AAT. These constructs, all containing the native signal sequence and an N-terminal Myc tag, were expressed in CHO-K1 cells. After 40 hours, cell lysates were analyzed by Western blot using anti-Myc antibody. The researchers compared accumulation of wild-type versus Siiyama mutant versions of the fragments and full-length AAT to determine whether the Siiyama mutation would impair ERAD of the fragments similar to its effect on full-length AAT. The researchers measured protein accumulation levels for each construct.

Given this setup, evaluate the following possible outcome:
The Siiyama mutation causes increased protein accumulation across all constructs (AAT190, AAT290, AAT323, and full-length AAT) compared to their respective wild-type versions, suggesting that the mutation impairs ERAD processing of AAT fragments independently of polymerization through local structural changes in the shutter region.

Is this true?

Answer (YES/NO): NO